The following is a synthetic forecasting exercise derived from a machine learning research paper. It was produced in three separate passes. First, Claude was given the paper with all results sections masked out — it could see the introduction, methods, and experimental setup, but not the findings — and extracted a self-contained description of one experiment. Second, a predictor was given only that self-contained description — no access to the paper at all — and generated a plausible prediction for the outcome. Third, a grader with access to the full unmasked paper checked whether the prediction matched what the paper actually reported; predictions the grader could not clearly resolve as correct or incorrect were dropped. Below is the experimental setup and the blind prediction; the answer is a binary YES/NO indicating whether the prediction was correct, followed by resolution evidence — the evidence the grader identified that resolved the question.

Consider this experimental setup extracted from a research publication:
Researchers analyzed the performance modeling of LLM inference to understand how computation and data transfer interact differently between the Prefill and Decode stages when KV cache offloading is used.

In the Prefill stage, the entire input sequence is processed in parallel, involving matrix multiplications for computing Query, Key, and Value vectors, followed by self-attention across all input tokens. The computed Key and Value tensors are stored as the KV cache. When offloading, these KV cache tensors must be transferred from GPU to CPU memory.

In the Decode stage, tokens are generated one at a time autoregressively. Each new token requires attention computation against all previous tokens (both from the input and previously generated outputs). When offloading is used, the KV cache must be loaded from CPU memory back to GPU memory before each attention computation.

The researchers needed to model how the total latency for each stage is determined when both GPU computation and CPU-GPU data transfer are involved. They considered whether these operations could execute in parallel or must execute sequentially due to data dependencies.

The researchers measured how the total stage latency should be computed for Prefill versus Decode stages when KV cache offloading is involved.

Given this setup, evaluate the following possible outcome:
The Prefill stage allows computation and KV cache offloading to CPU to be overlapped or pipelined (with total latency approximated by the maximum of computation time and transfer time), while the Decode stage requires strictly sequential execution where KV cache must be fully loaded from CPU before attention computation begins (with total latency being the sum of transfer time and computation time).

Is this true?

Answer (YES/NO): YES